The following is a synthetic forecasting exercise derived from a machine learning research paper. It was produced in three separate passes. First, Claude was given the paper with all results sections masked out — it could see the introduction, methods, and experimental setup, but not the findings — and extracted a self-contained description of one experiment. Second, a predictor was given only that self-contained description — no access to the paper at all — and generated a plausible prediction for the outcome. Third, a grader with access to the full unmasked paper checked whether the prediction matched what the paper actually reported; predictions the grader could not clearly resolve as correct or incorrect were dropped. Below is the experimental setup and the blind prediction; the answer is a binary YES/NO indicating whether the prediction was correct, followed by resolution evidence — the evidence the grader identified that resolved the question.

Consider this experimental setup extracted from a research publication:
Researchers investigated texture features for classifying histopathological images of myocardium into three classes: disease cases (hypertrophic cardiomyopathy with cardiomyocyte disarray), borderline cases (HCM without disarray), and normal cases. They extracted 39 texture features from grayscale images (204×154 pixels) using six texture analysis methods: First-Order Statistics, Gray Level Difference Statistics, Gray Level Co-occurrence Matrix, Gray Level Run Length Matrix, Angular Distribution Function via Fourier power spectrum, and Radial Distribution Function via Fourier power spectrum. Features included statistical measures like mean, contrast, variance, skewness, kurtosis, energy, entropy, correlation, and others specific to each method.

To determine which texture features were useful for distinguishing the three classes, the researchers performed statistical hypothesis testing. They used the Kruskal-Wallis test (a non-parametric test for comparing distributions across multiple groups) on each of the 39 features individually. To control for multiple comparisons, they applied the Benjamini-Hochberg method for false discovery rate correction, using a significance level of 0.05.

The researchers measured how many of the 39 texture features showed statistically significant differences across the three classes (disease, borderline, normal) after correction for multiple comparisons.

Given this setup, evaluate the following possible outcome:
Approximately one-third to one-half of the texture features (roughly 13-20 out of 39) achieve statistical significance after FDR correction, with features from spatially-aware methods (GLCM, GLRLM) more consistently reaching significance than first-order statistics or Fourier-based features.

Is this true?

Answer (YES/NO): NO